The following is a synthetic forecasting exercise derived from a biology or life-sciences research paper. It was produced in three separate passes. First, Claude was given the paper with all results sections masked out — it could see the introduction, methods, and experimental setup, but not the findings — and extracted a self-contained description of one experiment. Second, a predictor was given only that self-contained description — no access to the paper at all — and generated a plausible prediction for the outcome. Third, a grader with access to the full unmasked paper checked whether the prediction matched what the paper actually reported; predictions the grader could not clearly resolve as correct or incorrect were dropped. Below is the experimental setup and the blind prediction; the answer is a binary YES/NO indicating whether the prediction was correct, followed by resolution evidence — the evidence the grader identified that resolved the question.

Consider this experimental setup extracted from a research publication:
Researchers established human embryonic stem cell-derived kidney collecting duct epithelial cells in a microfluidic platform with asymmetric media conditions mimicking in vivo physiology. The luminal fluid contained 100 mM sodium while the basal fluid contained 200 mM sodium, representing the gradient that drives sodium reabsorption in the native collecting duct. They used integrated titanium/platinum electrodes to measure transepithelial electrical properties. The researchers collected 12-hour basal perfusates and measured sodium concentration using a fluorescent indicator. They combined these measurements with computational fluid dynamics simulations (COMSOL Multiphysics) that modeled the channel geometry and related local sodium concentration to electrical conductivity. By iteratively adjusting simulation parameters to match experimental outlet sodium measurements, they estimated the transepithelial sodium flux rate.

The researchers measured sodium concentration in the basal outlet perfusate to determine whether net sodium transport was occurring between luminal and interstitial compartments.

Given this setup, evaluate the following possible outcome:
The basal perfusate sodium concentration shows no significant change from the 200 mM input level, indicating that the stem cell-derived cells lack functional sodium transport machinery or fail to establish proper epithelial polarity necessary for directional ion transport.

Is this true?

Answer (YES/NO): NO